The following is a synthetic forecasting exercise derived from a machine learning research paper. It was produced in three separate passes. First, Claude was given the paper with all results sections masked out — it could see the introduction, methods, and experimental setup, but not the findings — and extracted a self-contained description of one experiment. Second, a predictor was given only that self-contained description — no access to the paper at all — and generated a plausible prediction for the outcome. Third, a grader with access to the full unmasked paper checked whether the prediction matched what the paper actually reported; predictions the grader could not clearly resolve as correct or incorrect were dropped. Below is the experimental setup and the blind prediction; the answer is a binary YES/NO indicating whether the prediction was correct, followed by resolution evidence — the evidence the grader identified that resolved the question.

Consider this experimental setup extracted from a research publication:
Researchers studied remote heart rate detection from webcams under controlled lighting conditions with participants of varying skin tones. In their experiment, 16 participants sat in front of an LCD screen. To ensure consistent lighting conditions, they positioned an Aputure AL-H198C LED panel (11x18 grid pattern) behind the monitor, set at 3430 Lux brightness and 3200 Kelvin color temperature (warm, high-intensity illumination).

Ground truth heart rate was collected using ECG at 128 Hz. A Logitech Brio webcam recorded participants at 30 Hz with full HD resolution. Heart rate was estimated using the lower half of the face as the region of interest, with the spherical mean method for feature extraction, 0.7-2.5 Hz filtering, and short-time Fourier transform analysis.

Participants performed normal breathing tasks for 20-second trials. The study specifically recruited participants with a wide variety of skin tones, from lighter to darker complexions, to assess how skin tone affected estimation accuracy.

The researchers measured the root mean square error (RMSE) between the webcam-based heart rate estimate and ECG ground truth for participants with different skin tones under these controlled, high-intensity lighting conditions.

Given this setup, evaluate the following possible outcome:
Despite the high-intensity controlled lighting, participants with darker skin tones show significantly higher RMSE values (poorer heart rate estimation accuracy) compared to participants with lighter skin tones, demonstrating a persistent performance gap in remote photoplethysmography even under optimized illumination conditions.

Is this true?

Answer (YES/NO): YES